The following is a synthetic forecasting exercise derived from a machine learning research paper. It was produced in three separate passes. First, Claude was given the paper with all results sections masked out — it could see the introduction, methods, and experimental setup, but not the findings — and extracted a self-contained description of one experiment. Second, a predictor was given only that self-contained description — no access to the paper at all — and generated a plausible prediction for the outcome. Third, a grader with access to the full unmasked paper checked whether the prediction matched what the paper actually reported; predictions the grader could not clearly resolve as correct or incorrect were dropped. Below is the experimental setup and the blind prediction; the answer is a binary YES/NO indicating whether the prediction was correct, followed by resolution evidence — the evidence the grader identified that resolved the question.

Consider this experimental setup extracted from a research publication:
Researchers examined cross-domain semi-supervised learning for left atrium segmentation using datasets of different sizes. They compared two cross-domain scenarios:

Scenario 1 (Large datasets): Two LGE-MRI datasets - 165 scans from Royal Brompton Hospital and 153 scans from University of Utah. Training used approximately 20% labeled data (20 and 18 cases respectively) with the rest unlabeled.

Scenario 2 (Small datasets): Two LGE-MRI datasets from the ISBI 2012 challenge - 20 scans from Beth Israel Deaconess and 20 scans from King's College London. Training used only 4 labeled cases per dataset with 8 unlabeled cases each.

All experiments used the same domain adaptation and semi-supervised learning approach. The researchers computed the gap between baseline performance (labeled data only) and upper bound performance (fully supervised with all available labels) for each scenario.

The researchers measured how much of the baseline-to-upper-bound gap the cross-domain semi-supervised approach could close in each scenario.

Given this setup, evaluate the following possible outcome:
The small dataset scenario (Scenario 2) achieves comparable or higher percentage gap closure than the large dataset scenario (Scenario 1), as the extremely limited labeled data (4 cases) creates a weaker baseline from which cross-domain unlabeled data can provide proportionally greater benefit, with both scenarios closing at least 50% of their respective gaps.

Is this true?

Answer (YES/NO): YES